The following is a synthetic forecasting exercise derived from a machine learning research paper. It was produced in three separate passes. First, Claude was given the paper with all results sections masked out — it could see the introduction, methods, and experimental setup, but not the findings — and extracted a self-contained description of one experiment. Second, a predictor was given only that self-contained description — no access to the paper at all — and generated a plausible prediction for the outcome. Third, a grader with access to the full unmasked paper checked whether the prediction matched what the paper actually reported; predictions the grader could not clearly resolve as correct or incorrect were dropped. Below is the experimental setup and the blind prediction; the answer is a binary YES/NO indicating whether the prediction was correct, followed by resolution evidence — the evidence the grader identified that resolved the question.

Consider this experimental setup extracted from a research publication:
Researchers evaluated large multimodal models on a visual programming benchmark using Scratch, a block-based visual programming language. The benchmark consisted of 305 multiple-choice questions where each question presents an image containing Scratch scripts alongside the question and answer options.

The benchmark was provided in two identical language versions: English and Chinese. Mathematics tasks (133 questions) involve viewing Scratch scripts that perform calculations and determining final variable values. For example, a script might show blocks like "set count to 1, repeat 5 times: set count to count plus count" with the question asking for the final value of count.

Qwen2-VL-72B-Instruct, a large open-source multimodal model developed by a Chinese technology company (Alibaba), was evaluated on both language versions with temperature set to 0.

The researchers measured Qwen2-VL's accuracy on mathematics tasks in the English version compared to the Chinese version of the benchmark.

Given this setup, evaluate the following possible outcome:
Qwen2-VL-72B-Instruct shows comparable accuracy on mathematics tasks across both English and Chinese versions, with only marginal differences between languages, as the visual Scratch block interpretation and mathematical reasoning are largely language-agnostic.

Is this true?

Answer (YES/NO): NO